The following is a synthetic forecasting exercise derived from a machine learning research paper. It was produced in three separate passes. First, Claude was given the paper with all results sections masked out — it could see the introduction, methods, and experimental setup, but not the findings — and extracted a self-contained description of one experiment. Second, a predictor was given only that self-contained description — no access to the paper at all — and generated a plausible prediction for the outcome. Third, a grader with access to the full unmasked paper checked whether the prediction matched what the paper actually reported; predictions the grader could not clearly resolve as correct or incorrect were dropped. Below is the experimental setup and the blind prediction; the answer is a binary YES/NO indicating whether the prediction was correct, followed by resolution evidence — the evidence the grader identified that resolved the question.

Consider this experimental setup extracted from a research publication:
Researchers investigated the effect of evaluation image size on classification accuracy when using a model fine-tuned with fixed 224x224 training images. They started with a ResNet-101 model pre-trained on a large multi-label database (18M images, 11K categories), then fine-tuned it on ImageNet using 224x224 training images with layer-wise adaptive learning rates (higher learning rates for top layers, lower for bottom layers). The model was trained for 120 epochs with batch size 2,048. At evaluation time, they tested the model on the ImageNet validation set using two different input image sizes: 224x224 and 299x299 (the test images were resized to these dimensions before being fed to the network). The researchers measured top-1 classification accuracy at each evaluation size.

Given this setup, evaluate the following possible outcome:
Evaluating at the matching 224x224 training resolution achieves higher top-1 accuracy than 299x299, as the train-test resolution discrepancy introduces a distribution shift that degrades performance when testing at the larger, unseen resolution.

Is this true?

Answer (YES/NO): NO